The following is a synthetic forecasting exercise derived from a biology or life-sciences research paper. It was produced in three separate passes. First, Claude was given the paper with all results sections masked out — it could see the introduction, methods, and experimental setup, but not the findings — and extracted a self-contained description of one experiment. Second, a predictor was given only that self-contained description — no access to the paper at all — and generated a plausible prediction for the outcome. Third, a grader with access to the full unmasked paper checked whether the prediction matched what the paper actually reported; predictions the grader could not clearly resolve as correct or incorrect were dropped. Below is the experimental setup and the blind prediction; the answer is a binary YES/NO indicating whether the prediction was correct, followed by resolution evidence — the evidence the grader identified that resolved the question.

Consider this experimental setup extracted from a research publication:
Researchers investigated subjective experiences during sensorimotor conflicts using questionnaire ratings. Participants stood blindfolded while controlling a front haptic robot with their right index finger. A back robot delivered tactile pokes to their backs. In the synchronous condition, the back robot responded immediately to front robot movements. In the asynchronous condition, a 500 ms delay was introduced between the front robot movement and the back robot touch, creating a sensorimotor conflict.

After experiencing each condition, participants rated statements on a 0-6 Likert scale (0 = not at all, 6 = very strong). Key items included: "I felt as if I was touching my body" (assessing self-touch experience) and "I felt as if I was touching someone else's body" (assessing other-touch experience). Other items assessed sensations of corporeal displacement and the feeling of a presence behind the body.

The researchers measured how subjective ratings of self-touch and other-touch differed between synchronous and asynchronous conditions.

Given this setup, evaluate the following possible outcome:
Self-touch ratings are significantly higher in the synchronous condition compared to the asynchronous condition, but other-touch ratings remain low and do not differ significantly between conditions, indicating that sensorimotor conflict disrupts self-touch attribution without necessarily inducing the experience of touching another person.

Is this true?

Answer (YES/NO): YES